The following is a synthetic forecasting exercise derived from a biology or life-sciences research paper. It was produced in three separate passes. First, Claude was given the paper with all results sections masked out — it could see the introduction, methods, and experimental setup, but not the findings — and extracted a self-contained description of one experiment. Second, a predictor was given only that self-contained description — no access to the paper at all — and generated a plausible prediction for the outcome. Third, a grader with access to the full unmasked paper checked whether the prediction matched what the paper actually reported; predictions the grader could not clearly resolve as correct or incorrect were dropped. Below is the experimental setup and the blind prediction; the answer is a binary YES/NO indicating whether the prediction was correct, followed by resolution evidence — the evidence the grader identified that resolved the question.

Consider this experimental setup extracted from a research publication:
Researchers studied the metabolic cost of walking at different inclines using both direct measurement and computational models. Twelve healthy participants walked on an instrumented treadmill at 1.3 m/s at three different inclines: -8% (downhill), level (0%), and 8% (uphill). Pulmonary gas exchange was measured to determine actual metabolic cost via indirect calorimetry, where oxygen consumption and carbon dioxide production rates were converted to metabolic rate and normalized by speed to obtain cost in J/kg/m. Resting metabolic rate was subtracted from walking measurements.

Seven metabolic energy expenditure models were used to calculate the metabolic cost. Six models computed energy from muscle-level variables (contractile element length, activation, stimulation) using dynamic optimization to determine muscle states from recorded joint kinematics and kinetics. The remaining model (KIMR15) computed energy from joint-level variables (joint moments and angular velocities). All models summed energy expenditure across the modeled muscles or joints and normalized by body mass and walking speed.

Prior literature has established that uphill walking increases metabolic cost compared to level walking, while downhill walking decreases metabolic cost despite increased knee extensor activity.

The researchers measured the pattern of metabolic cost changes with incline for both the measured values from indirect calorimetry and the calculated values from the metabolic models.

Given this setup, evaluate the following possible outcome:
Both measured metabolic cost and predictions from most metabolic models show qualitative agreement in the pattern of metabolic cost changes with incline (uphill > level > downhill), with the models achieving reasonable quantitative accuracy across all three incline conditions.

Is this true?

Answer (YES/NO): YES